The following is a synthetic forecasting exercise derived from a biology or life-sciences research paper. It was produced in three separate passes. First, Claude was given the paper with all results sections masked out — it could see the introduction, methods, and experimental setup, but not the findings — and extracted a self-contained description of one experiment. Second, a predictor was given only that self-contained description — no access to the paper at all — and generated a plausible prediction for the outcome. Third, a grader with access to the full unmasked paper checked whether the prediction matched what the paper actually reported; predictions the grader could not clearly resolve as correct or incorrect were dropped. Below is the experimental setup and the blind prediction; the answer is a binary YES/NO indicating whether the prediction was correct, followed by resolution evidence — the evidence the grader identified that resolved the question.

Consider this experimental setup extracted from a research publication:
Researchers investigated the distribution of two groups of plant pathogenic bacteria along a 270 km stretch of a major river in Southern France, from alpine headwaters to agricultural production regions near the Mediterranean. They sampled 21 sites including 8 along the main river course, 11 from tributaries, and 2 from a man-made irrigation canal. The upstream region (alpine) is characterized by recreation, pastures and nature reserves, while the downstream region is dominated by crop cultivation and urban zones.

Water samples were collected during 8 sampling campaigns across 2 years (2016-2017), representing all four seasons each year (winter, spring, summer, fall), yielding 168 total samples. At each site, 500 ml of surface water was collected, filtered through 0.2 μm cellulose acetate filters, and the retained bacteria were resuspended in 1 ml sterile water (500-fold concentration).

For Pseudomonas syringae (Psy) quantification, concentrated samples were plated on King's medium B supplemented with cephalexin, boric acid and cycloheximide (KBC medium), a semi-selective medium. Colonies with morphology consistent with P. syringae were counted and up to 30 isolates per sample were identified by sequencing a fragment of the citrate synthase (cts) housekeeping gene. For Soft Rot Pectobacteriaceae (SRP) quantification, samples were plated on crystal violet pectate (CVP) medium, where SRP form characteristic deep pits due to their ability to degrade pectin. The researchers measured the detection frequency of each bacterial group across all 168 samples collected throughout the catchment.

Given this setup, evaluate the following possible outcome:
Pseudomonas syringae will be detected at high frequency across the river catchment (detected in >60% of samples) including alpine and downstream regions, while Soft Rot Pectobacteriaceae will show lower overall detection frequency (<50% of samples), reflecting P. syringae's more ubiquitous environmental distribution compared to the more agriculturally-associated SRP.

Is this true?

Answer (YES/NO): NO